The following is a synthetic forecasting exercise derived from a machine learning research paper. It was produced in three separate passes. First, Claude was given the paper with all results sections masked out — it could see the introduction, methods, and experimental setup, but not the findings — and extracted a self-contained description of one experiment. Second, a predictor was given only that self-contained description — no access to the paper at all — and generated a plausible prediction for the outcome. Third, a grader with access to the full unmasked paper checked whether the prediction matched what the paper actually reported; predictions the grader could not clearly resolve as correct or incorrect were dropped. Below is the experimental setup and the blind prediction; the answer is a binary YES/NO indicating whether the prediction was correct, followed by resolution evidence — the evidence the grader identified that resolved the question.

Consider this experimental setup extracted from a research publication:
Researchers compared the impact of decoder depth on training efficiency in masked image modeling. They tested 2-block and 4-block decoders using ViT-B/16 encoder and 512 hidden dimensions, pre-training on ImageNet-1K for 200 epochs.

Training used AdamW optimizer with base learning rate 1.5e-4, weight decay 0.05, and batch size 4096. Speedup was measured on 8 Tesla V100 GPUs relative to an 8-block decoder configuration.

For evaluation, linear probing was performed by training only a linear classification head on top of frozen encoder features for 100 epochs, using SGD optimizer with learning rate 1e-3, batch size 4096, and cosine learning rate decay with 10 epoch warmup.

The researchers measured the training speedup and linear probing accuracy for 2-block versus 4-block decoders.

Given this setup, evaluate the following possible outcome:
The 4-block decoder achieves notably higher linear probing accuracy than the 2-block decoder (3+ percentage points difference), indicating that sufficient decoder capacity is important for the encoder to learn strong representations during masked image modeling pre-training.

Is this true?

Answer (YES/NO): YES